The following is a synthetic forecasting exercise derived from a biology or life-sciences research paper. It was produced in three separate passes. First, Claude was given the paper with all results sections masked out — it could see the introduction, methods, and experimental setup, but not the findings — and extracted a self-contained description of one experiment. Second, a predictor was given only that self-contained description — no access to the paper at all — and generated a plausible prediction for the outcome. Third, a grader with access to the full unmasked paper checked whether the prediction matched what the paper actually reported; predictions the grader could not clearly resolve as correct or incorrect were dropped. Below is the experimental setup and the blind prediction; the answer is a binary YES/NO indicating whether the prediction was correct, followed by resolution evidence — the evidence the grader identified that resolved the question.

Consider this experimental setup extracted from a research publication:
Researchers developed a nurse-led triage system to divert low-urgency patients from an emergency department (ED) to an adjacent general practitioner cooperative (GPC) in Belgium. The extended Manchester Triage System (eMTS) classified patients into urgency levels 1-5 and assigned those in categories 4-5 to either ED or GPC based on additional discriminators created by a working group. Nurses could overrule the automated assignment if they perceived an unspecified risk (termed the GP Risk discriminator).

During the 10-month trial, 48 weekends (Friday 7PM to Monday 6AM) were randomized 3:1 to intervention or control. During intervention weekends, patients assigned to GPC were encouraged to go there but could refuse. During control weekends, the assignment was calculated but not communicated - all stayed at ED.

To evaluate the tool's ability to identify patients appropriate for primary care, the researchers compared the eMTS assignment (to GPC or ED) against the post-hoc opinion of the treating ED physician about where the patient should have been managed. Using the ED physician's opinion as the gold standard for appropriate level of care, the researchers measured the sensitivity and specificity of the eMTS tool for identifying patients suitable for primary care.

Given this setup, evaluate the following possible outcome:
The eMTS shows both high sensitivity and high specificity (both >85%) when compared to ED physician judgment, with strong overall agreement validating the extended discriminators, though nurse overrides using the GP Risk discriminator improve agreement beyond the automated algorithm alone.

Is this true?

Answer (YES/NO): NO